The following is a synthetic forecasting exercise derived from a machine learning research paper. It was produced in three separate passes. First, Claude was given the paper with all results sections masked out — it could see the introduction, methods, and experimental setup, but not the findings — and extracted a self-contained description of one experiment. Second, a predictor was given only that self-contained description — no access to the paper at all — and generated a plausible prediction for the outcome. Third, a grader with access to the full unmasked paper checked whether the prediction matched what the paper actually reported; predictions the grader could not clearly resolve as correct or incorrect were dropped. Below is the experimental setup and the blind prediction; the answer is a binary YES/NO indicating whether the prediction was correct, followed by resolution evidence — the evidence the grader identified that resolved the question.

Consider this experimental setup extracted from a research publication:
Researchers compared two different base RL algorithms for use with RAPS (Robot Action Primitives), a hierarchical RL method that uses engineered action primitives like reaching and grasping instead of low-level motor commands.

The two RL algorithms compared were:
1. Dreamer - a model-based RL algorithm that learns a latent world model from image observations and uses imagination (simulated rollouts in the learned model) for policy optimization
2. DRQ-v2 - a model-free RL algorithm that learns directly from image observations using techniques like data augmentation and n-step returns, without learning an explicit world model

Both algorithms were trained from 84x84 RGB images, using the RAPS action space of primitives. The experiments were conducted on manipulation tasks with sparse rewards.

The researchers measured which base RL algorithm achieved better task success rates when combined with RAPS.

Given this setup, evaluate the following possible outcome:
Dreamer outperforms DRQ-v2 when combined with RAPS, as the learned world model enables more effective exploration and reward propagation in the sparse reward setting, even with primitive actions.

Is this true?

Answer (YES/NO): YES